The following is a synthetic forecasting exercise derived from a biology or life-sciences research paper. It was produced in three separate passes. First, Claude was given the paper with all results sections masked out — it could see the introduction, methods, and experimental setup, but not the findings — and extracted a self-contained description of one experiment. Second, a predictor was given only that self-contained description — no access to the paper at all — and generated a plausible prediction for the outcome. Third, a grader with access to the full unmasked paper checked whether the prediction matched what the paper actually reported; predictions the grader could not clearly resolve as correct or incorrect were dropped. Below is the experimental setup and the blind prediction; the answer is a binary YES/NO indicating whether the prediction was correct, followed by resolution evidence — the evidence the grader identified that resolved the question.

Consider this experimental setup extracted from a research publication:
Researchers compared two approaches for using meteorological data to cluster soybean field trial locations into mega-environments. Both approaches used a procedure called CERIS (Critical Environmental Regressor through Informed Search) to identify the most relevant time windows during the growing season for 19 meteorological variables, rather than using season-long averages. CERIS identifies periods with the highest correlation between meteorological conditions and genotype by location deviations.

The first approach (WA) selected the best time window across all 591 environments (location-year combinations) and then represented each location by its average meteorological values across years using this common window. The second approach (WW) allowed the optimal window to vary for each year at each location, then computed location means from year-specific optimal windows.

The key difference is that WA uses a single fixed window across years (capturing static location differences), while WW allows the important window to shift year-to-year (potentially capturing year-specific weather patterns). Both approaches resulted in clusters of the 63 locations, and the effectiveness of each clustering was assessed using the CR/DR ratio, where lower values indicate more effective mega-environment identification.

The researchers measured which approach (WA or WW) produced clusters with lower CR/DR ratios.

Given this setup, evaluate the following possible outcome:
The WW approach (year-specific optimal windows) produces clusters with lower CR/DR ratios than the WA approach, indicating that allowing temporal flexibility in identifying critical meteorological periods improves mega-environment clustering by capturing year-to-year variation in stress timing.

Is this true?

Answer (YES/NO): NO